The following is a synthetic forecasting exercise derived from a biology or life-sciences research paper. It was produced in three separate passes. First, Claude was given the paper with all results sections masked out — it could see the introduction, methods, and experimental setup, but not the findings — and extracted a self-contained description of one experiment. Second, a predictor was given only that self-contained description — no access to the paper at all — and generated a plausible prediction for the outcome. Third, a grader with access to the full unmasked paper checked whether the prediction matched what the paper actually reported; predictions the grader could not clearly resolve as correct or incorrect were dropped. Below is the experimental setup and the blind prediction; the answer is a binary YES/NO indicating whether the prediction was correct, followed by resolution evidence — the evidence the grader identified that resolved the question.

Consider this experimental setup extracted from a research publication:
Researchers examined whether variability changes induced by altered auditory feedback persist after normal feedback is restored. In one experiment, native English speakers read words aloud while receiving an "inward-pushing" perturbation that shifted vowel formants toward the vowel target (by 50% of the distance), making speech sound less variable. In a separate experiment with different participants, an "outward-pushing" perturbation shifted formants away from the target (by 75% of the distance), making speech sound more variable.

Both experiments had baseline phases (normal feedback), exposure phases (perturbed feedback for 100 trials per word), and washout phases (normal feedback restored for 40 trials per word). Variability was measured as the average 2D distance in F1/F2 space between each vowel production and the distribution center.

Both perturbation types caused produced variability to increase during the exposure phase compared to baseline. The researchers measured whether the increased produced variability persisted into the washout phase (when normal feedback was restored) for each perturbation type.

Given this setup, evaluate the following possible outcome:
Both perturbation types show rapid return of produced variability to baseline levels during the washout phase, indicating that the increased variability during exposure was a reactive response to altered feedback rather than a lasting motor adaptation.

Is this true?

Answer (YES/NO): NO